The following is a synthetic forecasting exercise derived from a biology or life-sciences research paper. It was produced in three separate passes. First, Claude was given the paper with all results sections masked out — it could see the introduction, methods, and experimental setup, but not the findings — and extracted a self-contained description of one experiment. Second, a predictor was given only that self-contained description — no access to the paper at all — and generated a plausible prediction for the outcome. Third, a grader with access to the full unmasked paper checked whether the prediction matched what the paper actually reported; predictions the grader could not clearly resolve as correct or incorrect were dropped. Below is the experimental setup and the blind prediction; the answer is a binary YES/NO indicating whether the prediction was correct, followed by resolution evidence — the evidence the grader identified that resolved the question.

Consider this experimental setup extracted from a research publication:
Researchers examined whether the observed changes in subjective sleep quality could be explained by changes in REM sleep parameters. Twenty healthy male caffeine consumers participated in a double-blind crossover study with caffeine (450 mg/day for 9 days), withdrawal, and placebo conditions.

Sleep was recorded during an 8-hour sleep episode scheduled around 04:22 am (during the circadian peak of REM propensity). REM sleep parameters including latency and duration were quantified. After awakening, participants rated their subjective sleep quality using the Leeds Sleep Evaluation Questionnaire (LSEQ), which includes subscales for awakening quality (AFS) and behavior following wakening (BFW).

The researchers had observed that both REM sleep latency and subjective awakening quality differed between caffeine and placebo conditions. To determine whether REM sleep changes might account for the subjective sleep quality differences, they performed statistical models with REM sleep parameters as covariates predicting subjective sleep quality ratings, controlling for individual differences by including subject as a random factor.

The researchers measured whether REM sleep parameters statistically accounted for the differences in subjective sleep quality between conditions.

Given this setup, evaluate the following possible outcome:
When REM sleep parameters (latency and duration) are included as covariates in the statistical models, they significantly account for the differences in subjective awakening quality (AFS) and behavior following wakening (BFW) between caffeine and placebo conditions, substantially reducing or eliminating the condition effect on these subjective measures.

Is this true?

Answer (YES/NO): NO